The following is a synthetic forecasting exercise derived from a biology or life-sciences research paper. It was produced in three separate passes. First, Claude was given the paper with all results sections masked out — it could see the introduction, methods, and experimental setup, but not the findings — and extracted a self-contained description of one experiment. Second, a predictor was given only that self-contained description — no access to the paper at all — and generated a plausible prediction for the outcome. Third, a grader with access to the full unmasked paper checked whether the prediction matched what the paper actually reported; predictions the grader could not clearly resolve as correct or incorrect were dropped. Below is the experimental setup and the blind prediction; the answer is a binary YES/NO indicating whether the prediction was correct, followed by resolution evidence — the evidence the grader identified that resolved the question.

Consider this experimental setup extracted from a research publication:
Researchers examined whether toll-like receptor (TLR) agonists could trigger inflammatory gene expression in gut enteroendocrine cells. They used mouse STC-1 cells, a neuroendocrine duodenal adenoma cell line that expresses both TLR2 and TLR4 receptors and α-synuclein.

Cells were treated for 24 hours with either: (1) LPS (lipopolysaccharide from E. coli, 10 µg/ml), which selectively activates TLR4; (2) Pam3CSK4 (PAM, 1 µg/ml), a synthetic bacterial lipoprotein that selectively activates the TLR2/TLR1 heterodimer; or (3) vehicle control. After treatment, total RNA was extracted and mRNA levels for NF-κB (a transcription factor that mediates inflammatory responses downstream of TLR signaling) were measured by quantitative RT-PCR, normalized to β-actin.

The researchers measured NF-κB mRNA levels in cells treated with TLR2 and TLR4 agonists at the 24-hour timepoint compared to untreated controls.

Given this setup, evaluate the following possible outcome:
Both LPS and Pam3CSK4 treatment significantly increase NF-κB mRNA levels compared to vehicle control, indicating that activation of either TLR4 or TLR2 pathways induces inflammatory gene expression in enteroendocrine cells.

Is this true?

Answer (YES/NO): NO